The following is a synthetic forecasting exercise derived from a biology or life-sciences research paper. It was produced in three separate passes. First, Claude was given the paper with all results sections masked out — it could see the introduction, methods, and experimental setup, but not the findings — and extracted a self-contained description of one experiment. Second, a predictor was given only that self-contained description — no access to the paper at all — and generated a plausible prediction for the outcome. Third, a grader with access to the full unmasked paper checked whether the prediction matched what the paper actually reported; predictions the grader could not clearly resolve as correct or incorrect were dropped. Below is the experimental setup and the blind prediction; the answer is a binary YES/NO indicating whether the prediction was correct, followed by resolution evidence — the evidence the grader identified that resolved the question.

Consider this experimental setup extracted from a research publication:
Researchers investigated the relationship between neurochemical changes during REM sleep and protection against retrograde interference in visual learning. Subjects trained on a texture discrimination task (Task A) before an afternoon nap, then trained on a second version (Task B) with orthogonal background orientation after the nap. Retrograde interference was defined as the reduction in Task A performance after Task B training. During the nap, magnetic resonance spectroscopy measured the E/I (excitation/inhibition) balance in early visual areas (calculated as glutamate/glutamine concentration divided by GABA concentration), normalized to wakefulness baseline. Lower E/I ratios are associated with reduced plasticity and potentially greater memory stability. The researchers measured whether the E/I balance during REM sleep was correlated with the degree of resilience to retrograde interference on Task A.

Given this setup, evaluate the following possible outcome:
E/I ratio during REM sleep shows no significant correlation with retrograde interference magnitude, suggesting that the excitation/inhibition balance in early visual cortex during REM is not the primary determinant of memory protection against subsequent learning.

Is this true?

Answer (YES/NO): NO